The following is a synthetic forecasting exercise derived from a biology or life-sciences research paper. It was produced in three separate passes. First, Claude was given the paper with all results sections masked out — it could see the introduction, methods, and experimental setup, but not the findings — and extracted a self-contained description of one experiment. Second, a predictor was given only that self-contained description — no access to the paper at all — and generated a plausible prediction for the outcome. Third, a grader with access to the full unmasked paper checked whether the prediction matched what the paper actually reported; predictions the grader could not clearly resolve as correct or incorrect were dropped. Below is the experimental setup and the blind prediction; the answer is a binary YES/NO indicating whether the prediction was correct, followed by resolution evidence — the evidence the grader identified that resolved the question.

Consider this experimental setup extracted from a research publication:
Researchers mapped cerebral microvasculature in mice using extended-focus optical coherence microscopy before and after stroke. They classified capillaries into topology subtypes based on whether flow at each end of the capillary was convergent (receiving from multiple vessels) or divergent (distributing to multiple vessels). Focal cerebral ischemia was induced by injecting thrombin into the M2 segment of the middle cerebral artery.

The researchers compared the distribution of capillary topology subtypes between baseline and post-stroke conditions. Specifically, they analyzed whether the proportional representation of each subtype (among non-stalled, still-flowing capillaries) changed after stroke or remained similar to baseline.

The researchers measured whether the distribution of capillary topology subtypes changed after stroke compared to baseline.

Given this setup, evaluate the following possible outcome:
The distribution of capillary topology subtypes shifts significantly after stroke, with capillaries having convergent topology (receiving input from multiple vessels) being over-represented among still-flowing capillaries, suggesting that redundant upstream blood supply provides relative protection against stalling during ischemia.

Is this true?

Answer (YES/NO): NO